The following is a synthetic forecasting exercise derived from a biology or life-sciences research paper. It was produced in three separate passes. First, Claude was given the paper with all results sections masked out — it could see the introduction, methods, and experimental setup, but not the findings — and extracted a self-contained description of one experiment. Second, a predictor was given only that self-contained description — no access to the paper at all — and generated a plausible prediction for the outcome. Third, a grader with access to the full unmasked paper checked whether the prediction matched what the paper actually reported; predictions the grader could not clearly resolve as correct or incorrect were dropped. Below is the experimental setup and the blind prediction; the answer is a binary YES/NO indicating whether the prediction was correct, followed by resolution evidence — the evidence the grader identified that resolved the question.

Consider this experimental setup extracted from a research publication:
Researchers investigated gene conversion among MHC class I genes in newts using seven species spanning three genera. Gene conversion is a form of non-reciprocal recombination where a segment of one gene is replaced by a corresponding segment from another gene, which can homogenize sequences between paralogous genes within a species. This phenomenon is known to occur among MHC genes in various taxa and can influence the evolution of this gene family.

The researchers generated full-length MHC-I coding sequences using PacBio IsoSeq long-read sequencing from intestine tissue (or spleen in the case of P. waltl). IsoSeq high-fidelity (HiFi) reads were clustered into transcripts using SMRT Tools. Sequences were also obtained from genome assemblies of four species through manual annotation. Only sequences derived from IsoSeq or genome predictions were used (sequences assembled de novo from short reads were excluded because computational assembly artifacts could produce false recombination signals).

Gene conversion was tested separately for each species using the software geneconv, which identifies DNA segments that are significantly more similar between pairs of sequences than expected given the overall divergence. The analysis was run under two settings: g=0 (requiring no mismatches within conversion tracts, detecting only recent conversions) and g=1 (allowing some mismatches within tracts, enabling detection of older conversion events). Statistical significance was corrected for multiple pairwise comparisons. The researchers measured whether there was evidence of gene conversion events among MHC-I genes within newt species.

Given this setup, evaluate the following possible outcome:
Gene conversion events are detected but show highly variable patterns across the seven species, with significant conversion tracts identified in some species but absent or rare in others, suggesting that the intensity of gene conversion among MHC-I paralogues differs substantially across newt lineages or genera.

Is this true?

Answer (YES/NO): NO